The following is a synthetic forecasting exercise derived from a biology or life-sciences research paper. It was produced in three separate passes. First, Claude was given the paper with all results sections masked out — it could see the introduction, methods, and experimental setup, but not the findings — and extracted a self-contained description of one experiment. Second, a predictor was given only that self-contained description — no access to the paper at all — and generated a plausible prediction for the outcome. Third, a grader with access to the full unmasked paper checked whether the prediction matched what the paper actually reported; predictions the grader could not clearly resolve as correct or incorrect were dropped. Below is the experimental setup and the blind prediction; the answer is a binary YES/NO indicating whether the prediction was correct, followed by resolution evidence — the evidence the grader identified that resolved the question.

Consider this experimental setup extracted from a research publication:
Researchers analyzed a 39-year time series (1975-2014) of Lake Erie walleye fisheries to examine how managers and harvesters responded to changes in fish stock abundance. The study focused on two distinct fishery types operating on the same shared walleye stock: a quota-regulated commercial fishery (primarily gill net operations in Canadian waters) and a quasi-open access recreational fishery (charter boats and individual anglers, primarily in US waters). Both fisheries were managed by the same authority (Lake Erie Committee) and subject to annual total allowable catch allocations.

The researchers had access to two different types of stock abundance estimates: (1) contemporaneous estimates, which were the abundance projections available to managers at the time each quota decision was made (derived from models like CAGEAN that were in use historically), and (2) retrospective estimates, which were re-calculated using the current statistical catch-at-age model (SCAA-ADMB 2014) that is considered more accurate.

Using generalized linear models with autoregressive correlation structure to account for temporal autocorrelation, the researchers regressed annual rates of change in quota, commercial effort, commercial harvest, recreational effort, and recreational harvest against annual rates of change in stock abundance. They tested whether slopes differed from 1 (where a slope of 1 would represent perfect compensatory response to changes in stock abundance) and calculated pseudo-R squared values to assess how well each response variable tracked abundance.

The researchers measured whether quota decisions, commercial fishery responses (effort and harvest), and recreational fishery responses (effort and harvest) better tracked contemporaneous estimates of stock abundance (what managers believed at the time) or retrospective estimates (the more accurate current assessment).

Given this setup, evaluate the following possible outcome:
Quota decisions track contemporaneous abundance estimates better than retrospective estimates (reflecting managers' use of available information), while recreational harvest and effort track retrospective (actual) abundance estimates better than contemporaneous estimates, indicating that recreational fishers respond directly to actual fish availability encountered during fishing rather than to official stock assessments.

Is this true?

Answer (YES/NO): YES